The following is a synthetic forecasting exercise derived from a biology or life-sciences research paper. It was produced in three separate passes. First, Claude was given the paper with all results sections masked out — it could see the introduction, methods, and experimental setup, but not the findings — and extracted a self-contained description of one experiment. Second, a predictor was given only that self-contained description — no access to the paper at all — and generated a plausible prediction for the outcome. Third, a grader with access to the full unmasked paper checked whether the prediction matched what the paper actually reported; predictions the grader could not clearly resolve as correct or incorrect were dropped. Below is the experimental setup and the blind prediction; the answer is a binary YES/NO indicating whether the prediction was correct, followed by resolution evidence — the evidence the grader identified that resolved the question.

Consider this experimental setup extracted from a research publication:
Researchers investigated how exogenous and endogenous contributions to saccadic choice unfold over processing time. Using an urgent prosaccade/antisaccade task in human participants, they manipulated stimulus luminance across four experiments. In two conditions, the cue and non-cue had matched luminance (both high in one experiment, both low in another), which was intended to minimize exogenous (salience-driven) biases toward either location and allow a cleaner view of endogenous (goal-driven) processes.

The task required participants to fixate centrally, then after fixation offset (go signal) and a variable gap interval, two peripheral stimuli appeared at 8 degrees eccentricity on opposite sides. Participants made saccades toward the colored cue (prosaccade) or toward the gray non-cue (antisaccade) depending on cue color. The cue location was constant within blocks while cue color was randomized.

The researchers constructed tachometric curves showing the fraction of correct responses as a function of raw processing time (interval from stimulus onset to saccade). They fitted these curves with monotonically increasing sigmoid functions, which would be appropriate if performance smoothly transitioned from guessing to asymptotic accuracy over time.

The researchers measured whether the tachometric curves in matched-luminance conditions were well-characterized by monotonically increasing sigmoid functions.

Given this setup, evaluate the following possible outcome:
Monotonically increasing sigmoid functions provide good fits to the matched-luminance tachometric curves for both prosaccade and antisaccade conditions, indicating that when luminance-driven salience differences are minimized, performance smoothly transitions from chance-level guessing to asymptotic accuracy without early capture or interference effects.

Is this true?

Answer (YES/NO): YES